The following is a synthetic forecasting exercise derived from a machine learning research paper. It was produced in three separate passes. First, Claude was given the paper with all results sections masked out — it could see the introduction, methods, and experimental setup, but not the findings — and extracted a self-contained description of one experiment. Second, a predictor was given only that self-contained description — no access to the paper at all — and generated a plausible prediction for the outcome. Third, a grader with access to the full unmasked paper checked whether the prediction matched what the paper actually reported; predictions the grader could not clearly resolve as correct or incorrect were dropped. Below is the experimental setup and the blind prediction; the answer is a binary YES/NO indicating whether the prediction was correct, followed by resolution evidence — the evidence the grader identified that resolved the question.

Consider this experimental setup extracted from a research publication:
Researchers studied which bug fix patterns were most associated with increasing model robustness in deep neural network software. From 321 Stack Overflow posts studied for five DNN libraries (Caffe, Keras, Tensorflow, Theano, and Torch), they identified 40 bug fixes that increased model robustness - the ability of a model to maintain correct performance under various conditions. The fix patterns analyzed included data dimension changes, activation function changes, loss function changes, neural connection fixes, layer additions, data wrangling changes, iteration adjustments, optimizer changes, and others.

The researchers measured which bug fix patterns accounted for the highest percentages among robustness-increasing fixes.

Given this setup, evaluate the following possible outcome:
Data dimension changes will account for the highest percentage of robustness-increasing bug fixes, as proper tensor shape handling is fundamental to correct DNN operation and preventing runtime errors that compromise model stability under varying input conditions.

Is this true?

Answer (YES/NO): YES